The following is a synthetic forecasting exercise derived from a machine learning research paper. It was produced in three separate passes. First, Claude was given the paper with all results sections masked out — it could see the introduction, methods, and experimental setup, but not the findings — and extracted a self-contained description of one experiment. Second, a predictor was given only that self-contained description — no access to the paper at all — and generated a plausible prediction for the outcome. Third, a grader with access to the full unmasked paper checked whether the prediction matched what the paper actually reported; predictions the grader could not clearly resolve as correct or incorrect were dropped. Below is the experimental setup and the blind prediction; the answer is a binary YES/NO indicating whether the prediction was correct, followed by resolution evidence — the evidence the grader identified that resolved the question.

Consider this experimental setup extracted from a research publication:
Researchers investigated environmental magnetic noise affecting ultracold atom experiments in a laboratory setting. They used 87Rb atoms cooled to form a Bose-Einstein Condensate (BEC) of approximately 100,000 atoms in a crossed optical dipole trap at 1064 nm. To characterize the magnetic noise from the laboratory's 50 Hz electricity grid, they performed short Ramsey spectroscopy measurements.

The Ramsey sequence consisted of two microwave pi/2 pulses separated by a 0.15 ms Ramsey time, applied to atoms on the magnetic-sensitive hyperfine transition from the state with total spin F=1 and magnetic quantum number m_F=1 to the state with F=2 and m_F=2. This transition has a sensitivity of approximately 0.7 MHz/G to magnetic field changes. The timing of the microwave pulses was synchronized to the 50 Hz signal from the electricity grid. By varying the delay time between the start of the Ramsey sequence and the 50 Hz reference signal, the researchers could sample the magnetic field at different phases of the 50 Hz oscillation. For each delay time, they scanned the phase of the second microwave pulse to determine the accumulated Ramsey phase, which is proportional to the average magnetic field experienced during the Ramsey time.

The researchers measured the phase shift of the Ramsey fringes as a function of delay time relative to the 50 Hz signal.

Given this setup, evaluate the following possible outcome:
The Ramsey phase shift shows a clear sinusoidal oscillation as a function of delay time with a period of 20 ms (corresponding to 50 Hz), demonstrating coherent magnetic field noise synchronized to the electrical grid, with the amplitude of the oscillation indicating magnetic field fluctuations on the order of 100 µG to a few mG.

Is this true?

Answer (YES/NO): YES